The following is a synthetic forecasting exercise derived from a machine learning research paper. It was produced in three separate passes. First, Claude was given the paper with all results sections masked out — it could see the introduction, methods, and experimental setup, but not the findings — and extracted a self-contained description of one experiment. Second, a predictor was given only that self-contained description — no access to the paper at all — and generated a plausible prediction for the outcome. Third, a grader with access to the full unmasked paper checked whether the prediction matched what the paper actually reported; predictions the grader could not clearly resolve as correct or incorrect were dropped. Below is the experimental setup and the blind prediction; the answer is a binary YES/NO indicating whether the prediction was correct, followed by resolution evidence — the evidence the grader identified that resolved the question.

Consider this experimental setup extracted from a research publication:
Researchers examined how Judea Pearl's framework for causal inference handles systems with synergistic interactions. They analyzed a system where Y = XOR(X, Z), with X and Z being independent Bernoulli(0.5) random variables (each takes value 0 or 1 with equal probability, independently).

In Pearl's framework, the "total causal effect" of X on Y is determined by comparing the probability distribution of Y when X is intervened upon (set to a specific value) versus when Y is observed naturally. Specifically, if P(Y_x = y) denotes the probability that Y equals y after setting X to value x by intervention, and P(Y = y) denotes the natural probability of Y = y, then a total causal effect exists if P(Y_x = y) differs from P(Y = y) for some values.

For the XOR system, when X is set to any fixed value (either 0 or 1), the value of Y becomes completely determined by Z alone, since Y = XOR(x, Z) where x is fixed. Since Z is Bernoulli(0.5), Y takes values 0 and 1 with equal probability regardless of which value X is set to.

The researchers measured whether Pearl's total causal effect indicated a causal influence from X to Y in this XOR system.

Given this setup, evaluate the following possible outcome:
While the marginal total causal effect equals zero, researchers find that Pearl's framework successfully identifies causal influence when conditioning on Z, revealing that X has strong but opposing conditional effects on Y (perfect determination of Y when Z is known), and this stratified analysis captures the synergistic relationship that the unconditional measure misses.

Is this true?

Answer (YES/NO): NO